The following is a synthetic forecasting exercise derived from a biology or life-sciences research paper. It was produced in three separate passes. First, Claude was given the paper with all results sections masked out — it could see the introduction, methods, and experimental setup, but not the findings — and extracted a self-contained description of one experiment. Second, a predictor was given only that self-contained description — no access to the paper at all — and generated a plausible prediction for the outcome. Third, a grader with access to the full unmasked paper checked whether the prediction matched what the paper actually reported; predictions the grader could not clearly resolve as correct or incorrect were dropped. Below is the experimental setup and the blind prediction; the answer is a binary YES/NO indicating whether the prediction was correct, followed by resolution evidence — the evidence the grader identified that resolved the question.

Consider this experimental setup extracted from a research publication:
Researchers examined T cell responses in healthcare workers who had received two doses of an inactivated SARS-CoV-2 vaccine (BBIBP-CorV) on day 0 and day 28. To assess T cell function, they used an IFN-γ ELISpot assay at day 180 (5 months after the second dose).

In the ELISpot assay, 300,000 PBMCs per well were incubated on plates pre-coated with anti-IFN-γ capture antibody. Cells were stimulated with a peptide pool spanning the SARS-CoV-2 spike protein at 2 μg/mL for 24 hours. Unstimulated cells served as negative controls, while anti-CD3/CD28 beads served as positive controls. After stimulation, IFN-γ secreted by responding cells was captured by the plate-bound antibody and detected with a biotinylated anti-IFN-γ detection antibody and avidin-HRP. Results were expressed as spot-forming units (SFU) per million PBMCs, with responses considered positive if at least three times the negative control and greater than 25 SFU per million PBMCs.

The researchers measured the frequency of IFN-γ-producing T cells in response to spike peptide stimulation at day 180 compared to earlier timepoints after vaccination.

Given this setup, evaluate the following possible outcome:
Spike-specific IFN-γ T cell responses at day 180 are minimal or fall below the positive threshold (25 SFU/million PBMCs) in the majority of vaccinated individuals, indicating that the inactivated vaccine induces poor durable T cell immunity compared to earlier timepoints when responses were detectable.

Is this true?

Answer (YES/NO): NO